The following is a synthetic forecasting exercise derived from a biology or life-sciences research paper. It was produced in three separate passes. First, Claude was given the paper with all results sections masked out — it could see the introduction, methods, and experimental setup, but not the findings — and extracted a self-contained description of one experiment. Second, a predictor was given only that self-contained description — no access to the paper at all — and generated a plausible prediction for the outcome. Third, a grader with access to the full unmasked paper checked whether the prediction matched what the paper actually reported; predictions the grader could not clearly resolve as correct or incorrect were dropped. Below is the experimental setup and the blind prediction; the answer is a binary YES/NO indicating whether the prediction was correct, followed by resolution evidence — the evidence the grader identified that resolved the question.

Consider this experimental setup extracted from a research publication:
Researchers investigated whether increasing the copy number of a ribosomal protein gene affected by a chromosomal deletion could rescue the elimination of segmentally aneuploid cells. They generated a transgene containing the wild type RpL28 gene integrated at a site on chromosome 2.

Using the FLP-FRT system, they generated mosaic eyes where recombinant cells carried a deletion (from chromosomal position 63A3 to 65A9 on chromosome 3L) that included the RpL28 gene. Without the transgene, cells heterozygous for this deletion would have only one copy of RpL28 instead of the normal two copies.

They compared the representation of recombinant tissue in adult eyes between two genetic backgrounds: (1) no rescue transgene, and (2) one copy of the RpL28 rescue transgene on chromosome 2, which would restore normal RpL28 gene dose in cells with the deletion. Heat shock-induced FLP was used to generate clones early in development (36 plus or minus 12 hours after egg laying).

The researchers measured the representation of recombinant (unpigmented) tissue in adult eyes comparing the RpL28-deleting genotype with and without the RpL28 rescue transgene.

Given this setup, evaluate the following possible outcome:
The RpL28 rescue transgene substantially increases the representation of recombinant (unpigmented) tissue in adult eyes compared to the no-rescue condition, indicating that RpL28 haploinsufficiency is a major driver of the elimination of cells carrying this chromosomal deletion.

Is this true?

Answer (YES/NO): YES